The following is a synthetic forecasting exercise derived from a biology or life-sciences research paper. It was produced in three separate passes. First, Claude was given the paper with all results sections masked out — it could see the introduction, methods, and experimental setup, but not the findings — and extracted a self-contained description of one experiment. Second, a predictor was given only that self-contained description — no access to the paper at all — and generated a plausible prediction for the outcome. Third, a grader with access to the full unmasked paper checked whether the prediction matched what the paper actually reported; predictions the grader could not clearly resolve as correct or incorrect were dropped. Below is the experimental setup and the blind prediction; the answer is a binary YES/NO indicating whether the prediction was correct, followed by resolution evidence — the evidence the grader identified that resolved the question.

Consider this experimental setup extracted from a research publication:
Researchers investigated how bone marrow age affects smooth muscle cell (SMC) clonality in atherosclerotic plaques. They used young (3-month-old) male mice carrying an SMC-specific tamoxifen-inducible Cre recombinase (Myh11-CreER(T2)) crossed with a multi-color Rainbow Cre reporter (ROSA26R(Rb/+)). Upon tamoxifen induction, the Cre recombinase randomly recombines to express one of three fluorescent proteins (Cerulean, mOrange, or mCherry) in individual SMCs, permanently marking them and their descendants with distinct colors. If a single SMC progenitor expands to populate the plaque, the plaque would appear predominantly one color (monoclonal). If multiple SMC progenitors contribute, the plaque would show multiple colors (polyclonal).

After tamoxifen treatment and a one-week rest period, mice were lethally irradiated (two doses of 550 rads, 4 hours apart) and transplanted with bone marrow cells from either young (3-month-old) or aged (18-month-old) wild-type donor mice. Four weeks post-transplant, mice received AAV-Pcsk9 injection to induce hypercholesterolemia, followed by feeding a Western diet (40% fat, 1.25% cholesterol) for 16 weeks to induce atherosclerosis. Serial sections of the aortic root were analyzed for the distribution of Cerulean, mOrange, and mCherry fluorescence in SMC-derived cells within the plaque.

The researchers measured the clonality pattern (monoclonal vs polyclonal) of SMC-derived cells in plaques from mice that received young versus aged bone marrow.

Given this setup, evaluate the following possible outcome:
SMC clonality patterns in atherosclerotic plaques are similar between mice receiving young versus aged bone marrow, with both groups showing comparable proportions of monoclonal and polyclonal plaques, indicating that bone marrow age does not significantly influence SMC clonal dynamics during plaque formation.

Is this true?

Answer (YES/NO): NO